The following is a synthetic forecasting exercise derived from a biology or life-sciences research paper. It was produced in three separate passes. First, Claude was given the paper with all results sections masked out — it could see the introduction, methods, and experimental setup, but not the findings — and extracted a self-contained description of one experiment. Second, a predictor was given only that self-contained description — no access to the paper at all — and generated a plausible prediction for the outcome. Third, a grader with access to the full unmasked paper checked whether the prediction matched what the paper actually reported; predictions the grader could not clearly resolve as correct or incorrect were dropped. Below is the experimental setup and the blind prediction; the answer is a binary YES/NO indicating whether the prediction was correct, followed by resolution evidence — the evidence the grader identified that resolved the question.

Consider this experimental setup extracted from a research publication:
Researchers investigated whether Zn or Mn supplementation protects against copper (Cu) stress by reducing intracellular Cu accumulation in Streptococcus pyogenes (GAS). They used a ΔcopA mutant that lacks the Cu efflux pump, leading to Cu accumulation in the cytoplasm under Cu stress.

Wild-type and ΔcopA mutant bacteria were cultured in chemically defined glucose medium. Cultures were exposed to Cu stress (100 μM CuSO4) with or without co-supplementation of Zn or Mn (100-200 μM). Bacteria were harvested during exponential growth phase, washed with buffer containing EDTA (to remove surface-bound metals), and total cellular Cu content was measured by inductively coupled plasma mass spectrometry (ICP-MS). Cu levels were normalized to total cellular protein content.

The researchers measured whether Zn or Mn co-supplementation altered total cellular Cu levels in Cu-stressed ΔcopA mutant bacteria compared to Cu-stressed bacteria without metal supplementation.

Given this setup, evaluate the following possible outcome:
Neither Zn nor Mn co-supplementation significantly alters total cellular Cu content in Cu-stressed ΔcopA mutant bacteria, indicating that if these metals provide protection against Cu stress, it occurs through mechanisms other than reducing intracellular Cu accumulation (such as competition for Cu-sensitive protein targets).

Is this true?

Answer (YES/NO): YES